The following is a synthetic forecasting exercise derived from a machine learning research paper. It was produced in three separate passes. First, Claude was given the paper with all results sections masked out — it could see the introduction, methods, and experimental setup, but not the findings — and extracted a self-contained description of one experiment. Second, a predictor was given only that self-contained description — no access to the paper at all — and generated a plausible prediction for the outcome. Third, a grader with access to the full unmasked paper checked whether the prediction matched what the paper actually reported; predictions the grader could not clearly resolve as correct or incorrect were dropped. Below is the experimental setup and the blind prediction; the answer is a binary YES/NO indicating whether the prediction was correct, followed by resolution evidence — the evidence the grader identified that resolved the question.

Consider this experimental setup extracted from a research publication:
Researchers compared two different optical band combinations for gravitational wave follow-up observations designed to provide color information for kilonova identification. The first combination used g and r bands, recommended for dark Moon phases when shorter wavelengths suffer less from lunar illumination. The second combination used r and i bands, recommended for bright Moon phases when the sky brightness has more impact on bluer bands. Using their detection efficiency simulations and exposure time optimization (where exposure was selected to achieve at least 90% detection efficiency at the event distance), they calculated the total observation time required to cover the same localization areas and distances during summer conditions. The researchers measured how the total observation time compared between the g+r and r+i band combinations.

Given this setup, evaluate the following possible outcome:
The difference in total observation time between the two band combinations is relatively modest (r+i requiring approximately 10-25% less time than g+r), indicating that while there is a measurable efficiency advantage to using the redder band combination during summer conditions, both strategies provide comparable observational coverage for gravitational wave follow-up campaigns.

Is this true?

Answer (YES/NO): NO